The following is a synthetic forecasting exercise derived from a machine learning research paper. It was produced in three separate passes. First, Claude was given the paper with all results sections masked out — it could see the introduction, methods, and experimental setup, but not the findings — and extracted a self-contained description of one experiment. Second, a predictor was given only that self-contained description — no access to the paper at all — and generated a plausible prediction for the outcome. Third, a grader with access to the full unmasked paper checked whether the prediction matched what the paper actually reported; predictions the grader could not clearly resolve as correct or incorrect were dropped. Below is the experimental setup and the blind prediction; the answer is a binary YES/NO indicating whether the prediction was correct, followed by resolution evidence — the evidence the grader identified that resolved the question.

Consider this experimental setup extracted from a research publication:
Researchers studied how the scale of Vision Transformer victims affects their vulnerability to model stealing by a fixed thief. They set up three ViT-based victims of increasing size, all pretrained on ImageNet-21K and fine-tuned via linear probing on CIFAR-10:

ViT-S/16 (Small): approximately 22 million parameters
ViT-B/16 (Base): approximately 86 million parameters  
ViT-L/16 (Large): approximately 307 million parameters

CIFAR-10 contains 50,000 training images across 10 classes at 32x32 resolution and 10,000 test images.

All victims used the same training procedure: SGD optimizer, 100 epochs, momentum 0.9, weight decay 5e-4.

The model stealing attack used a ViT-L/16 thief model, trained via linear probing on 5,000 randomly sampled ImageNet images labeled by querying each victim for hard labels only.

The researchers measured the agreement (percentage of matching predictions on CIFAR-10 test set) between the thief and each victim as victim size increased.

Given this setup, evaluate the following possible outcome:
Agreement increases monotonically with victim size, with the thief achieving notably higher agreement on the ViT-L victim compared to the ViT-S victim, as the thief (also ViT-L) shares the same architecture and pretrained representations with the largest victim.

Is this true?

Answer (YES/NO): YES